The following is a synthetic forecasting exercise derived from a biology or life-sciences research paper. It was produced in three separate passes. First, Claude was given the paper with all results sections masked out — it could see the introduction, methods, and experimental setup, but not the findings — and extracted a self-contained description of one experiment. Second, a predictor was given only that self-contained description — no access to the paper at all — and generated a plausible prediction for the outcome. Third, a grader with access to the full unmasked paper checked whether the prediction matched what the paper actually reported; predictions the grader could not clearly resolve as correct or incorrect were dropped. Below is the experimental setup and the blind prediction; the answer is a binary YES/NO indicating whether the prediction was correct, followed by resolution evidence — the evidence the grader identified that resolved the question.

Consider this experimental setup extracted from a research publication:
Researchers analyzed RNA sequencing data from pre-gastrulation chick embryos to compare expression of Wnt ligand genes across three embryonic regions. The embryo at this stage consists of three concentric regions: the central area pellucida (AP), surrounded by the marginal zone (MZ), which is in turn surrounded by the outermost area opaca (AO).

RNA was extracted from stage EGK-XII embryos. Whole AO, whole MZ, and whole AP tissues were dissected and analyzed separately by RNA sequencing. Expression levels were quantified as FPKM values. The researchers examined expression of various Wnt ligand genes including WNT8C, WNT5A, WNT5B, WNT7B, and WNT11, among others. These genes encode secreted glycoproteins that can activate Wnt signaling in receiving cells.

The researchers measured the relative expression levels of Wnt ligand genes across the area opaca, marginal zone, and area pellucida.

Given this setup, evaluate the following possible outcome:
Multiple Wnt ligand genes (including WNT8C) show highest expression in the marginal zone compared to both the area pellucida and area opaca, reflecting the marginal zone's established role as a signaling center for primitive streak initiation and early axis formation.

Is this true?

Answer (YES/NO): NO